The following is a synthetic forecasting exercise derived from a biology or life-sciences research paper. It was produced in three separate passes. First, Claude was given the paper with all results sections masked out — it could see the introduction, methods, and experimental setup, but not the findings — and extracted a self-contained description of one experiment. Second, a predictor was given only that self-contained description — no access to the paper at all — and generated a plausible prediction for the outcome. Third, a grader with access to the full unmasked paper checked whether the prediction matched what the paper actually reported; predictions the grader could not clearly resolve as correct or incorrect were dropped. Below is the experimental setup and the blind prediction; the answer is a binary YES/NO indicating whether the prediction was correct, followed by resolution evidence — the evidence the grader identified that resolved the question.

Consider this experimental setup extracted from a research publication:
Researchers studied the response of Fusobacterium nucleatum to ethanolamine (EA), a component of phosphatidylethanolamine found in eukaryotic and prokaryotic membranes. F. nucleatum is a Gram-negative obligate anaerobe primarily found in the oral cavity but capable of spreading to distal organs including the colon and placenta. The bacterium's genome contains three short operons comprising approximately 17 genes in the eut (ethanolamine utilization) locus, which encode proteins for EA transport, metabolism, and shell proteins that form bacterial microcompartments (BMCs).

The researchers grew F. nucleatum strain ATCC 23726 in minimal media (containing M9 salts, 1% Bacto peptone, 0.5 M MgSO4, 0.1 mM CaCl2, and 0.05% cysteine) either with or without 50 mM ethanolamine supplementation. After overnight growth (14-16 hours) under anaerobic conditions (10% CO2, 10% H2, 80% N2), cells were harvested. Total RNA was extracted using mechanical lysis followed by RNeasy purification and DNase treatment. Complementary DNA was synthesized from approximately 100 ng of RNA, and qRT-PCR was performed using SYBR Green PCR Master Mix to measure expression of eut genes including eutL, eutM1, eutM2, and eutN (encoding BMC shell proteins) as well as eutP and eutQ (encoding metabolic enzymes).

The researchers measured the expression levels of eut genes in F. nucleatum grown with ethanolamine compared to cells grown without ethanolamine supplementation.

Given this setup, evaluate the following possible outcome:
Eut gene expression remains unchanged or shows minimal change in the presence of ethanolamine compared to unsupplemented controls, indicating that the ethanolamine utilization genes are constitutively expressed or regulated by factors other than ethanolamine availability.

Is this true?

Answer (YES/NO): NO